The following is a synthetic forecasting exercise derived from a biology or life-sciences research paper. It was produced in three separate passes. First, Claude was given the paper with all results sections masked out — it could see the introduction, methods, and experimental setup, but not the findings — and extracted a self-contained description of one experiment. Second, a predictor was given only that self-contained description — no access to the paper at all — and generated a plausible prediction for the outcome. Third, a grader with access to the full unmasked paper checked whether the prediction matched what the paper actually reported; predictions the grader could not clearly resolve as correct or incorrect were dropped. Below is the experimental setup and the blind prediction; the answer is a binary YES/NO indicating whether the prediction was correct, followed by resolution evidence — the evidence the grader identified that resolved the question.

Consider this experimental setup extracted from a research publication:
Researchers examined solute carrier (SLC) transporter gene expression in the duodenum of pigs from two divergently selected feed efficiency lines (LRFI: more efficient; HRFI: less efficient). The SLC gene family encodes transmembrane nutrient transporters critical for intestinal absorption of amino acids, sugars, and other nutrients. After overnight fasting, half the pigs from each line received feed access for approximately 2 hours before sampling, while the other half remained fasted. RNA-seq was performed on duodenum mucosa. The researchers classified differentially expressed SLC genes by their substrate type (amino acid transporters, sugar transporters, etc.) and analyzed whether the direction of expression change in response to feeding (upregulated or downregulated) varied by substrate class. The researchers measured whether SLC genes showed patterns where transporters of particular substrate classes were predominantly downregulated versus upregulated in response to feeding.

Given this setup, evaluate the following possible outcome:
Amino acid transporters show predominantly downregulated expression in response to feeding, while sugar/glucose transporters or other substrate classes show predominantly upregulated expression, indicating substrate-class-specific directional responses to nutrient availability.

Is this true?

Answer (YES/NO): NO